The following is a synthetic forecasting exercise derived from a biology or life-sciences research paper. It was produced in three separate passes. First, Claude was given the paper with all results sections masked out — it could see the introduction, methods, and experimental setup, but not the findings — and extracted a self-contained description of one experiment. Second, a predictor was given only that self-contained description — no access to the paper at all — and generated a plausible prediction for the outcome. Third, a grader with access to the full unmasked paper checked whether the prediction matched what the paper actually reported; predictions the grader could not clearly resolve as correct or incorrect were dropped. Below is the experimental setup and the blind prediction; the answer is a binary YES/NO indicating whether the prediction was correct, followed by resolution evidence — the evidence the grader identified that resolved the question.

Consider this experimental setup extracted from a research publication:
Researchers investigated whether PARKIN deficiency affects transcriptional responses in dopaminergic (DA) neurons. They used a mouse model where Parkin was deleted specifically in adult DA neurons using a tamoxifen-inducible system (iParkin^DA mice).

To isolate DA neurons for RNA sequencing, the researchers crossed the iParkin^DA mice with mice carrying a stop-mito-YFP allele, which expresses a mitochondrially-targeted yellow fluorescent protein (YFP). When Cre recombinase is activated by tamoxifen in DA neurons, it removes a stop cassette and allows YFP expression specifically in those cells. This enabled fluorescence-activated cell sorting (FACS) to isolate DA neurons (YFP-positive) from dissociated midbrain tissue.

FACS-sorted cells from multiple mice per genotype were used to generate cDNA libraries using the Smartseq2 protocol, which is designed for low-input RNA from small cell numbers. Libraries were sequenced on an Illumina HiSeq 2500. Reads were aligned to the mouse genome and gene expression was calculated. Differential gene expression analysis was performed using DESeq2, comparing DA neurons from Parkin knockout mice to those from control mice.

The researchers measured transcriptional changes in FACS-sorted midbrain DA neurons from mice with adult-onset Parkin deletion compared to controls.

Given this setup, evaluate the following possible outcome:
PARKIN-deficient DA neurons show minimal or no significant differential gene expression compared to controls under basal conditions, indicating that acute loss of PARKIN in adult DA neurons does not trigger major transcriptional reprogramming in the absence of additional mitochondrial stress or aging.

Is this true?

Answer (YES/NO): YES